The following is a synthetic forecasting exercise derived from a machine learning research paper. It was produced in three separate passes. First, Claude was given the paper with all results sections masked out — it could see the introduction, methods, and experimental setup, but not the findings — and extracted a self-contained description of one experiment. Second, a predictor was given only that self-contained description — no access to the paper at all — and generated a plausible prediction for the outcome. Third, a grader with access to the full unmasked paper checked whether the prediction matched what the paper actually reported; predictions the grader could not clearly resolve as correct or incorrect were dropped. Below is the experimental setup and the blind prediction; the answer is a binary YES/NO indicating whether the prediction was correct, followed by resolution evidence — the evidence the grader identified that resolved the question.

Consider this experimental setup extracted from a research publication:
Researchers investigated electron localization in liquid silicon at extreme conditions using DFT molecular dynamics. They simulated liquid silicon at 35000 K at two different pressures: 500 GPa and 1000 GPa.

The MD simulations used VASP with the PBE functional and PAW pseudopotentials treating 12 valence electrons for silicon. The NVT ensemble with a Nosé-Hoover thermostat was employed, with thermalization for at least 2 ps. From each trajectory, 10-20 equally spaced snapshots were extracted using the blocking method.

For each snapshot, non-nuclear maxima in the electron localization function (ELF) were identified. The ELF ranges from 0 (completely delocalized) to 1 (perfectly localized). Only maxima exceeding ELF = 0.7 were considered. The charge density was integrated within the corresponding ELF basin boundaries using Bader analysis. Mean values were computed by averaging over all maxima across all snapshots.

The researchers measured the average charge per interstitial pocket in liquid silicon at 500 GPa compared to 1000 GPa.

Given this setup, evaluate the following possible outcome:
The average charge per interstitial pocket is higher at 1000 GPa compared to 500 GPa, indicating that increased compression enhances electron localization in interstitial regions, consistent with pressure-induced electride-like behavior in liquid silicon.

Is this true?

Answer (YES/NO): NO